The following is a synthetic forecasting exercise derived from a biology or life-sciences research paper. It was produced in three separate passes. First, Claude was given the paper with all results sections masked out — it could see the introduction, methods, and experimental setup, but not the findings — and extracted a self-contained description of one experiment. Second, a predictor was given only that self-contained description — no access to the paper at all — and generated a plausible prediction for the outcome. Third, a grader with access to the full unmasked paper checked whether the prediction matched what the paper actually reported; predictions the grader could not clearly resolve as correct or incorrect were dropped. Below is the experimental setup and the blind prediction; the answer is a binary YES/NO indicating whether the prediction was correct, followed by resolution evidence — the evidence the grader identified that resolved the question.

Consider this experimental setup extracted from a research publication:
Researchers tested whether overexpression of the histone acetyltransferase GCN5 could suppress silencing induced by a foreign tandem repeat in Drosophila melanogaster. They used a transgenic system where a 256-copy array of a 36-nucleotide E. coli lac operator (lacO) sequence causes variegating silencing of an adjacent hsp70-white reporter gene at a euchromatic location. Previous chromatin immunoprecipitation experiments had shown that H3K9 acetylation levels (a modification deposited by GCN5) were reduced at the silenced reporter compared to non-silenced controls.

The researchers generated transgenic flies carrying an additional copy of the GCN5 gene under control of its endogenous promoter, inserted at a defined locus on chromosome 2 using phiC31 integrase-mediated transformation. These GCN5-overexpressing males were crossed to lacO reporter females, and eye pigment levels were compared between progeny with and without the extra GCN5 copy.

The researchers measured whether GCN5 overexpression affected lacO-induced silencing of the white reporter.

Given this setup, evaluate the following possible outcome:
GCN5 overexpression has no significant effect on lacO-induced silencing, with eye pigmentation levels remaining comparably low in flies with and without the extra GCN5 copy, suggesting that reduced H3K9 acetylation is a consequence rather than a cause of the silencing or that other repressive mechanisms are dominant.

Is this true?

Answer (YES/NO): NO